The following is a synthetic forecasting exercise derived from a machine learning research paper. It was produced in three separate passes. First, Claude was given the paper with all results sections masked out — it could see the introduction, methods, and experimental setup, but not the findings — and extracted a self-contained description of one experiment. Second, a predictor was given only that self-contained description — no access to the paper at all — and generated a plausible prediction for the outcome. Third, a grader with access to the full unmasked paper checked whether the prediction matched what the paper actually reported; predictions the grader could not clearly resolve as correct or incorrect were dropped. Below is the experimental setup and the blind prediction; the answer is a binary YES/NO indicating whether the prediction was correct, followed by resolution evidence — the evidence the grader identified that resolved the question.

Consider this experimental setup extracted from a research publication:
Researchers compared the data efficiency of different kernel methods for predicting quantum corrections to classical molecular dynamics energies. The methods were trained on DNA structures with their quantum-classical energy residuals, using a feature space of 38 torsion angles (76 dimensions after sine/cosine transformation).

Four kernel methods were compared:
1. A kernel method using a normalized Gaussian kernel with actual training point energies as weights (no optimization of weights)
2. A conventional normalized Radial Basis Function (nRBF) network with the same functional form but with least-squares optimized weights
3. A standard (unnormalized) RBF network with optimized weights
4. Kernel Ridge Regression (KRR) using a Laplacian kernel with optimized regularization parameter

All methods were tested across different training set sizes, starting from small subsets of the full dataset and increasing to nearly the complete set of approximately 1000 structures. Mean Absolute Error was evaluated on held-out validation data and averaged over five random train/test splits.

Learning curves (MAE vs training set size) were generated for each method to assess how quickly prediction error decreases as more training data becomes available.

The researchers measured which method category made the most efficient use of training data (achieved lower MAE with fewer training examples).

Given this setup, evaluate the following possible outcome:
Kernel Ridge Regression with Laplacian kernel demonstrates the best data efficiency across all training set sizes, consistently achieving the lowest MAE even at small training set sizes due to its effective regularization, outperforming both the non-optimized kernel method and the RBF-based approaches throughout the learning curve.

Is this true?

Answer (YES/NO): NO